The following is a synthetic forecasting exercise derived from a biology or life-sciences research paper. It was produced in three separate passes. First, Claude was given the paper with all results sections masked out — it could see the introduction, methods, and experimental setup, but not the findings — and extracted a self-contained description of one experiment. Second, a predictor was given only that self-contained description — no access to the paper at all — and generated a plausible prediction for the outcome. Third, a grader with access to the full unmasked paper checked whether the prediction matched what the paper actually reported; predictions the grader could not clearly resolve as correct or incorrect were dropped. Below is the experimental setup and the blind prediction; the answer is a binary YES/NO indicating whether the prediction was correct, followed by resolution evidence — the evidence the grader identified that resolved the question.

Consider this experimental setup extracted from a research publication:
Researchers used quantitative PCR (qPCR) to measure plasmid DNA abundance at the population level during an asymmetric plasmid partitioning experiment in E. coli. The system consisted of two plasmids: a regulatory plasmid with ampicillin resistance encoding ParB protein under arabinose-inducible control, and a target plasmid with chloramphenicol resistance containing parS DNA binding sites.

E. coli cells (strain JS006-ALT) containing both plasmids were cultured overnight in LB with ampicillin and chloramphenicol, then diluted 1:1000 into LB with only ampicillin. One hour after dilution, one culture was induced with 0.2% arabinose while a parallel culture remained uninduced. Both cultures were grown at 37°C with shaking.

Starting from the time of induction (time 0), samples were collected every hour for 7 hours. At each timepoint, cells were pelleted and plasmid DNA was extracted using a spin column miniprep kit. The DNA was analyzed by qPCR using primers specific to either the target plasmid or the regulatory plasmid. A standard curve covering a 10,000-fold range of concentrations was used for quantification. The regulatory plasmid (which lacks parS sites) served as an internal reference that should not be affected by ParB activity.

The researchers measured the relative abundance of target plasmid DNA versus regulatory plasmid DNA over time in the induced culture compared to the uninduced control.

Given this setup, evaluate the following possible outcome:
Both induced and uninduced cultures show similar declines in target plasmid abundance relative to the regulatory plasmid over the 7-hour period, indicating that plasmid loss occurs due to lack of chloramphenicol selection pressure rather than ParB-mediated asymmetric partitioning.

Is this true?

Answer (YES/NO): NO